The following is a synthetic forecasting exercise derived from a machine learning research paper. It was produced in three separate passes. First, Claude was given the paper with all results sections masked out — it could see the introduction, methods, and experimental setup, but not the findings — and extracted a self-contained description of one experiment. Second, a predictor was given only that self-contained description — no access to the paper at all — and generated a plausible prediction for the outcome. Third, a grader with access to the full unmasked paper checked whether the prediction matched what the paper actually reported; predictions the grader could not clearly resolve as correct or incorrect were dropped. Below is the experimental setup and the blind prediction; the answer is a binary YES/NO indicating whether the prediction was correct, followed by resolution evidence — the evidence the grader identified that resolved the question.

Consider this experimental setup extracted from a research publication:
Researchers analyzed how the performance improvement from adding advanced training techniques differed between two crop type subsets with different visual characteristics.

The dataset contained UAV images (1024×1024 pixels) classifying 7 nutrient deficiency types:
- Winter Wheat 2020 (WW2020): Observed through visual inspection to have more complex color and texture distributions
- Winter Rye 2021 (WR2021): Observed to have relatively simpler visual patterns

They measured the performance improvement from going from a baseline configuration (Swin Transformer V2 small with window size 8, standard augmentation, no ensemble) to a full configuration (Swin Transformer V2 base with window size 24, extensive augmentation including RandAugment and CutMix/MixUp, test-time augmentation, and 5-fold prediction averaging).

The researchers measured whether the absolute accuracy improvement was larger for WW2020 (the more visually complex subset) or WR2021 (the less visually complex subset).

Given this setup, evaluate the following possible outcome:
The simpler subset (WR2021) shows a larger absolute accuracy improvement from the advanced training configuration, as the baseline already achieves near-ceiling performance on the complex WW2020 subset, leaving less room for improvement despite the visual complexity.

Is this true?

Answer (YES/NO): NO